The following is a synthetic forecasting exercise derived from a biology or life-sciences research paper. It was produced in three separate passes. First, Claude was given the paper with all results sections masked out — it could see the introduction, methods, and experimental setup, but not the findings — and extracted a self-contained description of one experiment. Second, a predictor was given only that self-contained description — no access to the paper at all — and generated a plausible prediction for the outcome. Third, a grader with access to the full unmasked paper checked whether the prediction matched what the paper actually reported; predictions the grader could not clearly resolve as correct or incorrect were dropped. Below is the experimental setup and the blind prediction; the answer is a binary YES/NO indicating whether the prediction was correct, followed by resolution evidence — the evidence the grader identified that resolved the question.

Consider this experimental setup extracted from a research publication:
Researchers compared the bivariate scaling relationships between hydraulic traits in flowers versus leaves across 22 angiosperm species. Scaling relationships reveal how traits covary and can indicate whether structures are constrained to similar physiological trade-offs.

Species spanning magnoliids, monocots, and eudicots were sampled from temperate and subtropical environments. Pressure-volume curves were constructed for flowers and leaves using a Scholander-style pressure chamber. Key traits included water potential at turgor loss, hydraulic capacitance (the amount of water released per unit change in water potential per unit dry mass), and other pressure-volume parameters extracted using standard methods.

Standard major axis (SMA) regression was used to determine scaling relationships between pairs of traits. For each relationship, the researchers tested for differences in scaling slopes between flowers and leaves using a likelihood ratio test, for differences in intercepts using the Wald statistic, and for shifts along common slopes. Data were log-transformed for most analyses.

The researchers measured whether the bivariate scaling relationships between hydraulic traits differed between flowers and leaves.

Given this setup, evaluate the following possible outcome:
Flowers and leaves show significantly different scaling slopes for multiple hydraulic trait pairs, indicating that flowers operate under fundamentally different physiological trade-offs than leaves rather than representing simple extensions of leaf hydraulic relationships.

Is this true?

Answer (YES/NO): NO